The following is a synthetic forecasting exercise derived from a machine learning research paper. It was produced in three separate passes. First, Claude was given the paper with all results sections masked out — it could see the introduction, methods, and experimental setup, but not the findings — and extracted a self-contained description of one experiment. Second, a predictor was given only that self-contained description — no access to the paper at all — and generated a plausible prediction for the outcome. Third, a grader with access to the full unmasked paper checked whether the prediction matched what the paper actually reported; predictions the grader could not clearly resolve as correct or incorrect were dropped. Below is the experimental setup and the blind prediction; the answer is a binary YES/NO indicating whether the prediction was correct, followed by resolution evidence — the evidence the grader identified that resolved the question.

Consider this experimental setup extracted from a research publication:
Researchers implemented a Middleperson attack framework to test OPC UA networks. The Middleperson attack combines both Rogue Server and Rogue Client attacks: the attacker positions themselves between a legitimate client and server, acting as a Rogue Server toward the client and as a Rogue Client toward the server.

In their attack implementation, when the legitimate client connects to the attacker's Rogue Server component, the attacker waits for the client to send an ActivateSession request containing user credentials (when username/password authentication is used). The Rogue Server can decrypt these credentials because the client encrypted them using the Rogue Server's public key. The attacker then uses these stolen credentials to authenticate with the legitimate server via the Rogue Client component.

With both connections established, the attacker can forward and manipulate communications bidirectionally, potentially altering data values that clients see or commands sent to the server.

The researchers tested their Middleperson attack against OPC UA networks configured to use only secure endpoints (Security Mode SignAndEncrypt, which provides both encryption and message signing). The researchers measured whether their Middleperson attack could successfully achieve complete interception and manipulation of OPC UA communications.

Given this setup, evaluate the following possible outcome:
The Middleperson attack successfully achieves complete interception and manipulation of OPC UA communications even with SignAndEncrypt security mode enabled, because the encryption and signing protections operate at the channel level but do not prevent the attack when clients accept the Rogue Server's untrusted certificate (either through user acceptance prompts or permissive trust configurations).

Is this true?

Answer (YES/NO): YES